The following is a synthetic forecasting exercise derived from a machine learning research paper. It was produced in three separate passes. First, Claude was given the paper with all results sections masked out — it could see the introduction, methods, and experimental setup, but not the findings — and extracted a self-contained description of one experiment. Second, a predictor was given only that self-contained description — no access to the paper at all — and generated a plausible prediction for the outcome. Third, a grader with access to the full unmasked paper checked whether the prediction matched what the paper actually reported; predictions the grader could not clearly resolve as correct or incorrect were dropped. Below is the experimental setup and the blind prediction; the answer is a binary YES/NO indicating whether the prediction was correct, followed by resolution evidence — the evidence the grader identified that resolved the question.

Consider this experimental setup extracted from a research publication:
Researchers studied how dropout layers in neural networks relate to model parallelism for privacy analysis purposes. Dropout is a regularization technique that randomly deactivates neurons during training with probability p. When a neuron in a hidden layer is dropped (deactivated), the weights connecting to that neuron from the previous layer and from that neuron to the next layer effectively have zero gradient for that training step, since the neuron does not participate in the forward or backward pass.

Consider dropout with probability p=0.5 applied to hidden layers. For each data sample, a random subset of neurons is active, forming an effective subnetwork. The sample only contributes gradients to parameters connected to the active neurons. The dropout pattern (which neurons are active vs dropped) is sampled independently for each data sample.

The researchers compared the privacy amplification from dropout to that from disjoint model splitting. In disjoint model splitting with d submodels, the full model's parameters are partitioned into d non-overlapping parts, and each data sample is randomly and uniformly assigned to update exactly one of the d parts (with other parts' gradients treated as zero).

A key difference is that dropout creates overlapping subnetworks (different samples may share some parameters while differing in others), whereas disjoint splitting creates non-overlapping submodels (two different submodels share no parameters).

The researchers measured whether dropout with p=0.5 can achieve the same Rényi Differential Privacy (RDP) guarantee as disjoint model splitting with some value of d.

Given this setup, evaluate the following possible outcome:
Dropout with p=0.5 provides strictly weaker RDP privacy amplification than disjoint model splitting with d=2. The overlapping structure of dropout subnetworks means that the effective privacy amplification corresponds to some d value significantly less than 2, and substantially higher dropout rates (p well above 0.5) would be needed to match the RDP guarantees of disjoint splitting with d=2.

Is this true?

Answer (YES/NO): NO